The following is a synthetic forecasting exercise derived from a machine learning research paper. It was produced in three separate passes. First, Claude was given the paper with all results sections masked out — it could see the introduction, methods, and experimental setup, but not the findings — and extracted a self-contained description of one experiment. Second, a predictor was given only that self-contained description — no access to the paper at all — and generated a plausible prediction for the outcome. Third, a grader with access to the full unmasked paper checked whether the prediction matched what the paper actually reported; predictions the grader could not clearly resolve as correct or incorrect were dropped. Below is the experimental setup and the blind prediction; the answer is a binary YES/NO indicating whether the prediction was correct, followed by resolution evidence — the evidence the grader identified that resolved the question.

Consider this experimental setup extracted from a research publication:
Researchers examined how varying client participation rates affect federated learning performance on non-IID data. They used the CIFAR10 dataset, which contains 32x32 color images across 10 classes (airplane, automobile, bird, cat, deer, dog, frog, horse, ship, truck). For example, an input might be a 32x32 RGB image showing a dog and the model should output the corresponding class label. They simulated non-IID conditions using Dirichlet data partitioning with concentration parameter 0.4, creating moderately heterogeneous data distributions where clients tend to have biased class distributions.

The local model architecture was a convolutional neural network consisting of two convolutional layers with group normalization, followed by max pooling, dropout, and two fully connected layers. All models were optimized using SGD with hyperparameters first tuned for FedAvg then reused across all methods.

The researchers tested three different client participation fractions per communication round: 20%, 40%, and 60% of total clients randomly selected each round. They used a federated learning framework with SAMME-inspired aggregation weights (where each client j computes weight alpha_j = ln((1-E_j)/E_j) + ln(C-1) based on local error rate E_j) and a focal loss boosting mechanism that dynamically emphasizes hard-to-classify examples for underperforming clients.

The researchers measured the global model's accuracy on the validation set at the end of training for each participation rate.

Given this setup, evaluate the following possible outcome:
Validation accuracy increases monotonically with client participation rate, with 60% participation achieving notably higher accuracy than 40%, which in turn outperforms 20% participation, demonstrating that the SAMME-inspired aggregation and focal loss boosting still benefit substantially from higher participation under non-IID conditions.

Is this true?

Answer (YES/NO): NO